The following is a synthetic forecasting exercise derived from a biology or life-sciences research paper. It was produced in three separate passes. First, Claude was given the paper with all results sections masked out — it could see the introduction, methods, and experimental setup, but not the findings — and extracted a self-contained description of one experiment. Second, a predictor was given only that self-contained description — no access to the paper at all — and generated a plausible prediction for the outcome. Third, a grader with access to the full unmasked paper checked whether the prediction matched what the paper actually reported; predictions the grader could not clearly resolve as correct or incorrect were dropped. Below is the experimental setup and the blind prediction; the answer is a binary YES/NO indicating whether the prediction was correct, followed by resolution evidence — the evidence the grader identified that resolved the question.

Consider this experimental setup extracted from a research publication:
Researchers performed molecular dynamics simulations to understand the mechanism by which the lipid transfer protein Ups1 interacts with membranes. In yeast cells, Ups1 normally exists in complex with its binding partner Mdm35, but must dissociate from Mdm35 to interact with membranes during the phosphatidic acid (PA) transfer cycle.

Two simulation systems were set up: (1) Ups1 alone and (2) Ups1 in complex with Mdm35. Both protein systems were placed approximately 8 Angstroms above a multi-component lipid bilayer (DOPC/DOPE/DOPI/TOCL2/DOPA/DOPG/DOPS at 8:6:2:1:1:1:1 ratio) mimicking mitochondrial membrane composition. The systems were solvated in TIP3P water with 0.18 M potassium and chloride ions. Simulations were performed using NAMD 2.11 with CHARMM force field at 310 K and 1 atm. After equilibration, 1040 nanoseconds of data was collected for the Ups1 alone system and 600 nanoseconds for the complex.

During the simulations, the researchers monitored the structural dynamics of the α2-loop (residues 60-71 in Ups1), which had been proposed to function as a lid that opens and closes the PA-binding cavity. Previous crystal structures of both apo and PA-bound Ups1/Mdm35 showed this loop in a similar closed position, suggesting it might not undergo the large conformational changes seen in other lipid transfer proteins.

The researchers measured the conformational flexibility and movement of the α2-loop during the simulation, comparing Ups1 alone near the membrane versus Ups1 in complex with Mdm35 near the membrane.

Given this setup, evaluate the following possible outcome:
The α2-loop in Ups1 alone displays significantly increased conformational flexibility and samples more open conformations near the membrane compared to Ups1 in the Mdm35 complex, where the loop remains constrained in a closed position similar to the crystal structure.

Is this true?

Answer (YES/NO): NO